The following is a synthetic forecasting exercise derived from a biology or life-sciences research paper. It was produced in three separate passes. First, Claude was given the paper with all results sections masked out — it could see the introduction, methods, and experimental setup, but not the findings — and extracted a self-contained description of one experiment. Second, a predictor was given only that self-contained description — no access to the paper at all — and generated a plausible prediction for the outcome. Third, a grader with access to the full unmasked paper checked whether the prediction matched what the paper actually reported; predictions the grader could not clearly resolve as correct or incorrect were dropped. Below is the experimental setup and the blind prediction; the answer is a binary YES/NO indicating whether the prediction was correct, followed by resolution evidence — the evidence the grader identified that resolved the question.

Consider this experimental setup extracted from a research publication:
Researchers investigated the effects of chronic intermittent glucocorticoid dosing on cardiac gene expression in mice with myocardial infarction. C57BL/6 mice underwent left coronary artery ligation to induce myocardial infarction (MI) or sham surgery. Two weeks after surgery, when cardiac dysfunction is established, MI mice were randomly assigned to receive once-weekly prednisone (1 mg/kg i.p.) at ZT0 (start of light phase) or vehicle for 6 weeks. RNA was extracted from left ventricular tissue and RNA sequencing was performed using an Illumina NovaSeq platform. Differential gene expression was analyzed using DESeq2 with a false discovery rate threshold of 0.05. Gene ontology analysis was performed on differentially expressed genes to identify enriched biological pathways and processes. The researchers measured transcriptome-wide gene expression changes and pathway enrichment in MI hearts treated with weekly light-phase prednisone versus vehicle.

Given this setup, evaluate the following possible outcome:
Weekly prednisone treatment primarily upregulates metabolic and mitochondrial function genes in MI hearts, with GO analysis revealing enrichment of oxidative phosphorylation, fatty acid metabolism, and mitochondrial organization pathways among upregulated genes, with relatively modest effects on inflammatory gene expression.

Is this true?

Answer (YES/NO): NO